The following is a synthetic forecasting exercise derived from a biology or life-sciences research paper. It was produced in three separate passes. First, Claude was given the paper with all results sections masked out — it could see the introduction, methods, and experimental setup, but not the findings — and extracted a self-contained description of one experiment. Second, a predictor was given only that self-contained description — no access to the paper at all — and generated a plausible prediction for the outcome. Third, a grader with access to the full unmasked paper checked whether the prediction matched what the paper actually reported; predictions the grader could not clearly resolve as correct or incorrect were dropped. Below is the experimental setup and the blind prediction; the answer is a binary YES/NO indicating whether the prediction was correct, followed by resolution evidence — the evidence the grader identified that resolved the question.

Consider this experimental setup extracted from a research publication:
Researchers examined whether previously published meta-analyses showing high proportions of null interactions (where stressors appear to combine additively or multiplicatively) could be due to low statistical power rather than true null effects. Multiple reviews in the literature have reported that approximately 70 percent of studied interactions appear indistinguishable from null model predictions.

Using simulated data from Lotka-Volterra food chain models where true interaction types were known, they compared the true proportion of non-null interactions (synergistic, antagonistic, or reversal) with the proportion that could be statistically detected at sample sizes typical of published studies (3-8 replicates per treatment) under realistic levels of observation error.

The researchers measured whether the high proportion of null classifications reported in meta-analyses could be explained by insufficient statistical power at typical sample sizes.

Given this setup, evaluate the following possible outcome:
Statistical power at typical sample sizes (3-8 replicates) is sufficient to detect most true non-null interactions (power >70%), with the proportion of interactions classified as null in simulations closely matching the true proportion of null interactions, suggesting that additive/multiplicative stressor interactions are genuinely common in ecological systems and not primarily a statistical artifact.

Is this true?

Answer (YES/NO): NO